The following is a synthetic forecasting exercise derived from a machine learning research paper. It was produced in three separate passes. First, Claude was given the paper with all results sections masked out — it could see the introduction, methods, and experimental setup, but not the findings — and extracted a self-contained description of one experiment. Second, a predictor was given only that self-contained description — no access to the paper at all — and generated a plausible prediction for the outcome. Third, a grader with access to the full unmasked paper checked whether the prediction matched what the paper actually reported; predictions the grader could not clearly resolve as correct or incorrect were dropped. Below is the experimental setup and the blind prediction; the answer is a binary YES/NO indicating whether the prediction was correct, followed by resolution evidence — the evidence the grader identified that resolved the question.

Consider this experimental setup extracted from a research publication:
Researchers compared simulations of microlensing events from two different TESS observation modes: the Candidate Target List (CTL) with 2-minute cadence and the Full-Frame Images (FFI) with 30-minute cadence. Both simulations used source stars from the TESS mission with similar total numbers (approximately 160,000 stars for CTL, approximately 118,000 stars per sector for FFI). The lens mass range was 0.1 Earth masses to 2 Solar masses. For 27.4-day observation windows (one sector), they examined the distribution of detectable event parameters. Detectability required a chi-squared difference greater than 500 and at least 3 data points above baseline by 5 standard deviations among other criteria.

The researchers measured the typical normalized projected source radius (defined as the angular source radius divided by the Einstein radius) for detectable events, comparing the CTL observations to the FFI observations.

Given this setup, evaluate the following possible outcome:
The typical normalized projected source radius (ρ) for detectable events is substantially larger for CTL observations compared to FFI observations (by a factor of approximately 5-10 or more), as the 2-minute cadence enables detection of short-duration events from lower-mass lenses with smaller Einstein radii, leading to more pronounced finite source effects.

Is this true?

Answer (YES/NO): NO